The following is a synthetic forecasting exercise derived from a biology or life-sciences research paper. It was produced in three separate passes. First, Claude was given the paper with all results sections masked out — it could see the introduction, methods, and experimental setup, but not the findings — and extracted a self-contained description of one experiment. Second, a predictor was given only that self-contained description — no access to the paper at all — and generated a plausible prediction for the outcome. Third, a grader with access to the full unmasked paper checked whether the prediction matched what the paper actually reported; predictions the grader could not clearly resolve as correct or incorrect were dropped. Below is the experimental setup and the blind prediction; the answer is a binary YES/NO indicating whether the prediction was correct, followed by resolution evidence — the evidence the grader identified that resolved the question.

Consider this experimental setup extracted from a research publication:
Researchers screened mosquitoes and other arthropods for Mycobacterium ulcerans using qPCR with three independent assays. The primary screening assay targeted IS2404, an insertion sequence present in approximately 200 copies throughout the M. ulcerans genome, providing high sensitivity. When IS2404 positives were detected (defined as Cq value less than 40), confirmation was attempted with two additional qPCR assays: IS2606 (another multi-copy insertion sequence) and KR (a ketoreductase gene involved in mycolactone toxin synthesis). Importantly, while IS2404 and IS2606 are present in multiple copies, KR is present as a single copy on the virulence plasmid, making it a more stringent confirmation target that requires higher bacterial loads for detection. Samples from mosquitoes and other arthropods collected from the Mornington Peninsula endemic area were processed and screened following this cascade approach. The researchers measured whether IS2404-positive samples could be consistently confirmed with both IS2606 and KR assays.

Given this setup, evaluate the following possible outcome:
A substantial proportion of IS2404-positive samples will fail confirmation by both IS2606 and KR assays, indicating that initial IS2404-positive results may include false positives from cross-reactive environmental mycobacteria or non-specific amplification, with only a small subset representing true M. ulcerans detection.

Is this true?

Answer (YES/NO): NO